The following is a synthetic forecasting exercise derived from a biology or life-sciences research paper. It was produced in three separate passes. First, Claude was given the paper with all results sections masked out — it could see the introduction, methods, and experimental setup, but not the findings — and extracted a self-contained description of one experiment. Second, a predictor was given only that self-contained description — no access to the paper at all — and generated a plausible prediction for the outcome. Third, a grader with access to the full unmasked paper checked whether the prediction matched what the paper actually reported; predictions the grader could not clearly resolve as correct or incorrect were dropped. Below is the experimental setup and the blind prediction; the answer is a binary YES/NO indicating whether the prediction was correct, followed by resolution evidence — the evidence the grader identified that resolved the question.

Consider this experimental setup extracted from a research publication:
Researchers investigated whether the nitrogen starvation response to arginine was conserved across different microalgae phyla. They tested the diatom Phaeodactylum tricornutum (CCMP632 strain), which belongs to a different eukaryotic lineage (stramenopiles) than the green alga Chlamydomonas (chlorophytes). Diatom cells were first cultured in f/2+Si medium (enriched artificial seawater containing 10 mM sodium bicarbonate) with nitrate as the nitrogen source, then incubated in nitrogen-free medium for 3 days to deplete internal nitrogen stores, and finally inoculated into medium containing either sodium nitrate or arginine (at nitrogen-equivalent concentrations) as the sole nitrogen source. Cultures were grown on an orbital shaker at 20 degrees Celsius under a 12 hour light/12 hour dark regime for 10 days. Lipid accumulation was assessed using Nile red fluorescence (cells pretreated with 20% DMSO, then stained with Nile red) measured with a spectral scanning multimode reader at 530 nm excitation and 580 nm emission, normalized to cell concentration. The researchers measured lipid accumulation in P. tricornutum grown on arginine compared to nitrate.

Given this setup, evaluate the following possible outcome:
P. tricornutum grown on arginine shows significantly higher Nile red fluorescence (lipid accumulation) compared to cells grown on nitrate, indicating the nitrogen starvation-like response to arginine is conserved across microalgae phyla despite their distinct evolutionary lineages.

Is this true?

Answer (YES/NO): YES